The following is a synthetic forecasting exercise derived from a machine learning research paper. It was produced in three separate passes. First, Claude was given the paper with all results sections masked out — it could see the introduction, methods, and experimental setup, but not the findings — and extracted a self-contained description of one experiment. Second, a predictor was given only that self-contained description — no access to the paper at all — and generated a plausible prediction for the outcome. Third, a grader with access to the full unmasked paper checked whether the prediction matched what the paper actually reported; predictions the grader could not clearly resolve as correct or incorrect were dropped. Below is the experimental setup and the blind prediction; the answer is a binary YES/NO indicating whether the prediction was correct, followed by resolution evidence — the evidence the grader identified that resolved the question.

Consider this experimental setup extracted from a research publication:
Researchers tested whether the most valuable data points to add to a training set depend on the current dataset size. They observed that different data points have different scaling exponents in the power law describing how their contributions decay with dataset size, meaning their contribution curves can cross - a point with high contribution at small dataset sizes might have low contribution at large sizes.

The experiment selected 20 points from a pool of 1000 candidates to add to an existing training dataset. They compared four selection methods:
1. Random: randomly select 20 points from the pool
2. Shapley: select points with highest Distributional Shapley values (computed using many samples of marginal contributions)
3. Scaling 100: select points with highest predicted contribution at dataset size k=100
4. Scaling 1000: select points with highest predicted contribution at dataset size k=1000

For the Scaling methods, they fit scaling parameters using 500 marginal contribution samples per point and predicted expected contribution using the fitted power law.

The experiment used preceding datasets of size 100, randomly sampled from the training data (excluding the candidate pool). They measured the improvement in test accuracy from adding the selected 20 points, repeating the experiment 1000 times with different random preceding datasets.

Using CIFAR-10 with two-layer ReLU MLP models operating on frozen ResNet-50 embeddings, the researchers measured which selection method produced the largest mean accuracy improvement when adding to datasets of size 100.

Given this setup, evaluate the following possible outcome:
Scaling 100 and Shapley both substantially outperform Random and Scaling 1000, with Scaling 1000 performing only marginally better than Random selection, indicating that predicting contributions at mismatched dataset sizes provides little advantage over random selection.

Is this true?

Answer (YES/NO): NO